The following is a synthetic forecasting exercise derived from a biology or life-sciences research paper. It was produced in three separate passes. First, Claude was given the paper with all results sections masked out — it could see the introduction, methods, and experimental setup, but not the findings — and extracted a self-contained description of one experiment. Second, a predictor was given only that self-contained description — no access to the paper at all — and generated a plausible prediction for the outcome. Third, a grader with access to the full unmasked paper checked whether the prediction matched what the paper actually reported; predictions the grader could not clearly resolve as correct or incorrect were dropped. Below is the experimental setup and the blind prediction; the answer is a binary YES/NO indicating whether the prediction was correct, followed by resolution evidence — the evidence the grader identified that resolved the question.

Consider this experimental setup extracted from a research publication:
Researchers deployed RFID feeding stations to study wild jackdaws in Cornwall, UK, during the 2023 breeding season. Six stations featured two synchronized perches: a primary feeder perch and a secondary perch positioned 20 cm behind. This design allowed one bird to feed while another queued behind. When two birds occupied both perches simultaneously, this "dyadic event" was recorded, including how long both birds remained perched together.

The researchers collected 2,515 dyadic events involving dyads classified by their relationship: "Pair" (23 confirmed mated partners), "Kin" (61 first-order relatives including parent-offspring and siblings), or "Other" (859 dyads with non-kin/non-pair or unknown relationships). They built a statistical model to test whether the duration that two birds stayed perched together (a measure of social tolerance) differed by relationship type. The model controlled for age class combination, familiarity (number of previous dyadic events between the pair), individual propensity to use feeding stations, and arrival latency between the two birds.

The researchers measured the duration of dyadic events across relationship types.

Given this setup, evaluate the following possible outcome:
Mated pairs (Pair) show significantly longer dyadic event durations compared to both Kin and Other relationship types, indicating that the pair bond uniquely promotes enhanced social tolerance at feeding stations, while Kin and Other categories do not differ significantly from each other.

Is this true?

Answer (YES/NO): NO